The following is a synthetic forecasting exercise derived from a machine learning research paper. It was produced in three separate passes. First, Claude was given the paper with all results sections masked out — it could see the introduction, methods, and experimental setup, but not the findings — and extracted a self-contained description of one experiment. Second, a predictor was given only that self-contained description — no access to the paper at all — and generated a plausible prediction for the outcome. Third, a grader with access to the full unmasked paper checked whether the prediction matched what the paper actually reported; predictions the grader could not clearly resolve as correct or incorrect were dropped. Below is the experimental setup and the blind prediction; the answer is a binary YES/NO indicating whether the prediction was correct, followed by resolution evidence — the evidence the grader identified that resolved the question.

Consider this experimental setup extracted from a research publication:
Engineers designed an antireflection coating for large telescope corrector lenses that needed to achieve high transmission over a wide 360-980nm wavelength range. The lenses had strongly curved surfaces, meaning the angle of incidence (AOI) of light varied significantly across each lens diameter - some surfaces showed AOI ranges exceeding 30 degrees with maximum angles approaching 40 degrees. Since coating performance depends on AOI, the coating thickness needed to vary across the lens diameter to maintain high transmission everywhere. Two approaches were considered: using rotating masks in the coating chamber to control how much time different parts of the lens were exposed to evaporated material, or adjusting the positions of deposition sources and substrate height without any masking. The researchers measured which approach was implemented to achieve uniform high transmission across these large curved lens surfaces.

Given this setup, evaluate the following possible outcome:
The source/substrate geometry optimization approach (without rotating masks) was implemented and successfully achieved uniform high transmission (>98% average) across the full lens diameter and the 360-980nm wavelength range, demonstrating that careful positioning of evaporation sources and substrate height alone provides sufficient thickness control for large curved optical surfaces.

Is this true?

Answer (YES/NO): YES